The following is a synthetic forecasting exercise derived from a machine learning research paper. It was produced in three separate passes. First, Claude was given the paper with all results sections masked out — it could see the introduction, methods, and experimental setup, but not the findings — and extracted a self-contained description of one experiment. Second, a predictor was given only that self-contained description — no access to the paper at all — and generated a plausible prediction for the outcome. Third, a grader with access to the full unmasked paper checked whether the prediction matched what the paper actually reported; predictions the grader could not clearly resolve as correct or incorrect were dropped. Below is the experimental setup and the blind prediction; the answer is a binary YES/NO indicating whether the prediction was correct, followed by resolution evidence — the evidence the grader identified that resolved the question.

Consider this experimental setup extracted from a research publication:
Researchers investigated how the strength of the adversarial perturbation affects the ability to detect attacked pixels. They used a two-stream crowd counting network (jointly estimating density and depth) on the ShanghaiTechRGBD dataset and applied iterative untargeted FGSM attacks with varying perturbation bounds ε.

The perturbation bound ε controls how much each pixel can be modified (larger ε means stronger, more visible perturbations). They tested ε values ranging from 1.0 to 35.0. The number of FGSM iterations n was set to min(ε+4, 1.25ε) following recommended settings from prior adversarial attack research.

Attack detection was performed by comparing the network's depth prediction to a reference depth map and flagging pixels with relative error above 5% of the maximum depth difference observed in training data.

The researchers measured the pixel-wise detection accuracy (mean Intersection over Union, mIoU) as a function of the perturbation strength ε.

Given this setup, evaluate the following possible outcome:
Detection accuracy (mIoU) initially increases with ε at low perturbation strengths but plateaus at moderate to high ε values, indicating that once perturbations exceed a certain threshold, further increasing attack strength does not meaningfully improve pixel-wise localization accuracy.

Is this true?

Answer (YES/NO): NO